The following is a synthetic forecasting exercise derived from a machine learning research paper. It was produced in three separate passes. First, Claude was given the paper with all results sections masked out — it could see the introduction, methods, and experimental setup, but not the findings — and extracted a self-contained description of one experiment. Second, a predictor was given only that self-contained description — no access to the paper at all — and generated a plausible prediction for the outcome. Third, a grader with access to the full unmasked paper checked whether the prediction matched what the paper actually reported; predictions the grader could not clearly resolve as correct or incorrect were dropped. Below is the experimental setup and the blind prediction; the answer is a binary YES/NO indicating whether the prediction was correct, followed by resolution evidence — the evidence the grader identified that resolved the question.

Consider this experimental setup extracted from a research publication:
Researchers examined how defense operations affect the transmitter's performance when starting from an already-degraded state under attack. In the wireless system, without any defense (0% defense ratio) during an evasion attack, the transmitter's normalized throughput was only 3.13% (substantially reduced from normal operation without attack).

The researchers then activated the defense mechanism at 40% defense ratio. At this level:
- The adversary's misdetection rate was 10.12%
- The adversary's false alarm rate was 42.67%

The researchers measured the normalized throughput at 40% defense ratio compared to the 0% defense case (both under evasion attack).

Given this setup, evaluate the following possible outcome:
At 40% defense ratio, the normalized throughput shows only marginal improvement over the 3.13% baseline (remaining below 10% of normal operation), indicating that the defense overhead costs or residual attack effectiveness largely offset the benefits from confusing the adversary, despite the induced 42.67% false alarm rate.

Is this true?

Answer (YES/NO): NO